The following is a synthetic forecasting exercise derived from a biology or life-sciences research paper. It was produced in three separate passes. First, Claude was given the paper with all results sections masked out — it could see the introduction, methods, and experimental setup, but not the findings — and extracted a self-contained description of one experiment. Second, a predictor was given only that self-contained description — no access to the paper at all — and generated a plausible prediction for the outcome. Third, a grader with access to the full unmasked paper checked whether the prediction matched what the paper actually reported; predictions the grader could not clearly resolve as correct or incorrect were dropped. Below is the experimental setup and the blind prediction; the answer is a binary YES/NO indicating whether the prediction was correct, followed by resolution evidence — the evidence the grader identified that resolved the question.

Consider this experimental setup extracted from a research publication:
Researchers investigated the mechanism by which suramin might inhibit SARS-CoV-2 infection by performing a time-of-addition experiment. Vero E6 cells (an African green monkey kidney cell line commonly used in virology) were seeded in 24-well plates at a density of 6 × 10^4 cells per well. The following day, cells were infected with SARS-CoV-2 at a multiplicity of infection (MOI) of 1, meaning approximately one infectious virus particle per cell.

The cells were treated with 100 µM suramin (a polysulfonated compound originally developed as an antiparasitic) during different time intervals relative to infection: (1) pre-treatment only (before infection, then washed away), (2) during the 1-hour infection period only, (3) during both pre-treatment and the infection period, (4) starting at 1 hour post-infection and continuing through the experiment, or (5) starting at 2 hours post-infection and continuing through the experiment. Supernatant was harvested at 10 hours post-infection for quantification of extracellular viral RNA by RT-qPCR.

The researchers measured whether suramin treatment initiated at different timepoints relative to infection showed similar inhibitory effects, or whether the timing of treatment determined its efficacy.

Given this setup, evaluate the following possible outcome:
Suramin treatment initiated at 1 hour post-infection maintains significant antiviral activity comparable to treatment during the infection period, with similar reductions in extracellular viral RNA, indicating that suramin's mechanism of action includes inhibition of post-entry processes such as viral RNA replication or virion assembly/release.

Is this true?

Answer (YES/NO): NO